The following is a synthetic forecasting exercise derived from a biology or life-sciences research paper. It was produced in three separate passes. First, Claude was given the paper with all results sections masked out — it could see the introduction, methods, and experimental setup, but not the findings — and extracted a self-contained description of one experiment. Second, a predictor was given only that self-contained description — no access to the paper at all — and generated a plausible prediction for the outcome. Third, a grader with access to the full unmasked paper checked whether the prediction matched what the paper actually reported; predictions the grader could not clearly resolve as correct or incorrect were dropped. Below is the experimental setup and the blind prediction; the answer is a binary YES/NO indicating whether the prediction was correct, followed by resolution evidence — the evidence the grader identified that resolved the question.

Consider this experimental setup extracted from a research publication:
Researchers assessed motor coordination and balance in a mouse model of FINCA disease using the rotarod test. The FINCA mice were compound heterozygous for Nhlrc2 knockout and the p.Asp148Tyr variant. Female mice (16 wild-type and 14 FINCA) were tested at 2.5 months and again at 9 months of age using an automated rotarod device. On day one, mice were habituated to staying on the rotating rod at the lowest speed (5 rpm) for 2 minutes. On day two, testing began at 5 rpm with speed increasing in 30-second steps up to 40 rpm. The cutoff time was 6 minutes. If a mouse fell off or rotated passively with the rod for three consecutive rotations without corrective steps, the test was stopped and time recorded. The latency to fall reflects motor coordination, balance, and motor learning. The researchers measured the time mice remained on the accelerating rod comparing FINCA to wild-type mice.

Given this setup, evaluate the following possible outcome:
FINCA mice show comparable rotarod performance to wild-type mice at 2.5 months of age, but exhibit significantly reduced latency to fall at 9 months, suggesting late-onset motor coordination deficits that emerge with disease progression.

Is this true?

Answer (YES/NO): NO